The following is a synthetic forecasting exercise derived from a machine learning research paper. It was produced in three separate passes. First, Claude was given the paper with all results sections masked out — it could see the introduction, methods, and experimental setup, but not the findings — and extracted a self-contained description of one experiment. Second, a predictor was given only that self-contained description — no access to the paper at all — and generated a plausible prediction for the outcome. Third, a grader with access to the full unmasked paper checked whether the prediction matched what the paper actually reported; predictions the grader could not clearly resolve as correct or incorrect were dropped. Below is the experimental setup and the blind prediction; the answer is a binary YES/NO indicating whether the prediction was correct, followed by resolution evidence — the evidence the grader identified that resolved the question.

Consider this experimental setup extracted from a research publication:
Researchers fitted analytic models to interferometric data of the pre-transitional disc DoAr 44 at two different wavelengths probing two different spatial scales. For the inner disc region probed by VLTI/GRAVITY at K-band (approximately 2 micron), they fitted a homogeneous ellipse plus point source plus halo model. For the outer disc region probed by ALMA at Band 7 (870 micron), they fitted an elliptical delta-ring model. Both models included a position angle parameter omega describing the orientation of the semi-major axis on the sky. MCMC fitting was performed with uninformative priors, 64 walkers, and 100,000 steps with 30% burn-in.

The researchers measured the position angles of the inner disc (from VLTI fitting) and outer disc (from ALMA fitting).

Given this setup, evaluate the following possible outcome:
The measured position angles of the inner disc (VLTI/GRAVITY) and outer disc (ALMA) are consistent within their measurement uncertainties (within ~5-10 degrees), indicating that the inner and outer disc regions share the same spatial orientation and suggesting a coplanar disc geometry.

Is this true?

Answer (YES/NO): NO